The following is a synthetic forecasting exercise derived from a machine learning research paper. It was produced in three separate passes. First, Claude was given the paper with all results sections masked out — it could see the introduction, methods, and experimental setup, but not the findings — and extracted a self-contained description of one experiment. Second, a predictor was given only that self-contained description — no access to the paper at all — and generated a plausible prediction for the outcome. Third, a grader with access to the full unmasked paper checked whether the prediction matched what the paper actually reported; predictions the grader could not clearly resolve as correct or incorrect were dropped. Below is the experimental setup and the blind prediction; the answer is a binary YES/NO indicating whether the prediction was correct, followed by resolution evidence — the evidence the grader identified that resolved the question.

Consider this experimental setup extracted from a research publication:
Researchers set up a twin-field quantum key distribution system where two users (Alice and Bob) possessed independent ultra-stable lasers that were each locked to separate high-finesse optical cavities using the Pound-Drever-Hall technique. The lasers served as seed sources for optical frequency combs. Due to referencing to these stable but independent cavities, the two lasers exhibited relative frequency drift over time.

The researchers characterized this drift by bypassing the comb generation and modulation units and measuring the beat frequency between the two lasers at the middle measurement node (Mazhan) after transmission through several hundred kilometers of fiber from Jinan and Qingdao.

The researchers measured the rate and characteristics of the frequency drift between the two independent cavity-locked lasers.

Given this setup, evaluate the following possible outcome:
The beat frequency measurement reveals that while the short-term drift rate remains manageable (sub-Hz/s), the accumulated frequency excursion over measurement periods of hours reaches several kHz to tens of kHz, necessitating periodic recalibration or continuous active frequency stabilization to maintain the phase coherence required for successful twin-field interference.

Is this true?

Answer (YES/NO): YES